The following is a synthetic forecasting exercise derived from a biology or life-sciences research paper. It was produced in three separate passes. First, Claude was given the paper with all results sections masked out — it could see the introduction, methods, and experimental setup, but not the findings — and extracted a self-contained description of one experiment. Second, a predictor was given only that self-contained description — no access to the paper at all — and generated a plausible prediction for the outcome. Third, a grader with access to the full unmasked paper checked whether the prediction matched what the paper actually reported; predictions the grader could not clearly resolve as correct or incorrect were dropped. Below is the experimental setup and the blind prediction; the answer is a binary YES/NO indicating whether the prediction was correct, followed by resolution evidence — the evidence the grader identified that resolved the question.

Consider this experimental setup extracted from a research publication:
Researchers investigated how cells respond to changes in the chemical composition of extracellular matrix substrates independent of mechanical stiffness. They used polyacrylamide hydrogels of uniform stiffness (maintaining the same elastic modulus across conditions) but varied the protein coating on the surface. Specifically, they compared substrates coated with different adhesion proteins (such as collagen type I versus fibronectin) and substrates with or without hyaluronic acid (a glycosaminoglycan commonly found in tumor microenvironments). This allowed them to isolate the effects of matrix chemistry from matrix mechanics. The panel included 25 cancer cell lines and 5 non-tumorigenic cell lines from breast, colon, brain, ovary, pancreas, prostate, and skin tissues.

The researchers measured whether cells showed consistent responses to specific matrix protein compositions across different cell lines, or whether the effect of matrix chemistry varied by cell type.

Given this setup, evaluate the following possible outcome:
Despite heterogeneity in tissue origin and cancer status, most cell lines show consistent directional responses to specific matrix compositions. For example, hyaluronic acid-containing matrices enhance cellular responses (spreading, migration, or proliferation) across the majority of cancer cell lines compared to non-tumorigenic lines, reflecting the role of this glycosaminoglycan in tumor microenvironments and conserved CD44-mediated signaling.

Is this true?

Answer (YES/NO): NO